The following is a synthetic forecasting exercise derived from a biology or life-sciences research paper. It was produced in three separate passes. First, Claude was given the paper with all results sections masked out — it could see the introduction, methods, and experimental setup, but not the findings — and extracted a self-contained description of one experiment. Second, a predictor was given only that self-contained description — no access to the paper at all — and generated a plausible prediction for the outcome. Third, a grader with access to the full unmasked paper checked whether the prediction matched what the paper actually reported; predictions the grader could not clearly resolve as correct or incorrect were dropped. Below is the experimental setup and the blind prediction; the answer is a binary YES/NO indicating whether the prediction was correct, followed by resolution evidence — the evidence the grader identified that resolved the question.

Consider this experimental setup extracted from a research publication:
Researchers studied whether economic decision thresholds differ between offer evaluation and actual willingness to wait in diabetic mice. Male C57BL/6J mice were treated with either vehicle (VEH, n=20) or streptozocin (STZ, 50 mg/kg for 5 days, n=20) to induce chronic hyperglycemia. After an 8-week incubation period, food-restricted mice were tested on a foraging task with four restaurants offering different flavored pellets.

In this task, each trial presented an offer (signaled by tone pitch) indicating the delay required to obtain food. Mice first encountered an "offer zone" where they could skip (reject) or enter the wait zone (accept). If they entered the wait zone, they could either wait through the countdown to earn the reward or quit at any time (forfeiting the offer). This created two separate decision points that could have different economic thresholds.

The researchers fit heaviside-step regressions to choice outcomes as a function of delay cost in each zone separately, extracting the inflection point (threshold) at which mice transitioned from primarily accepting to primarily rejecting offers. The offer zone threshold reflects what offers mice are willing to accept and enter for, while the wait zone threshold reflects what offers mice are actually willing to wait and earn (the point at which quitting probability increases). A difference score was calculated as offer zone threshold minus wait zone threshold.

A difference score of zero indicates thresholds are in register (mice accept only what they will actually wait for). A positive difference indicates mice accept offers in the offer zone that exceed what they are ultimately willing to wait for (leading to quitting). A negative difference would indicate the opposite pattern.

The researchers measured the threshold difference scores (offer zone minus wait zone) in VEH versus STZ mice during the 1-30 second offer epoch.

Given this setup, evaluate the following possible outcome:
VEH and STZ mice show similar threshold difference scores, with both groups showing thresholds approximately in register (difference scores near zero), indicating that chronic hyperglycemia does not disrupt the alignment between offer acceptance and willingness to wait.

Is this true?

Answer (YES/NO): NO